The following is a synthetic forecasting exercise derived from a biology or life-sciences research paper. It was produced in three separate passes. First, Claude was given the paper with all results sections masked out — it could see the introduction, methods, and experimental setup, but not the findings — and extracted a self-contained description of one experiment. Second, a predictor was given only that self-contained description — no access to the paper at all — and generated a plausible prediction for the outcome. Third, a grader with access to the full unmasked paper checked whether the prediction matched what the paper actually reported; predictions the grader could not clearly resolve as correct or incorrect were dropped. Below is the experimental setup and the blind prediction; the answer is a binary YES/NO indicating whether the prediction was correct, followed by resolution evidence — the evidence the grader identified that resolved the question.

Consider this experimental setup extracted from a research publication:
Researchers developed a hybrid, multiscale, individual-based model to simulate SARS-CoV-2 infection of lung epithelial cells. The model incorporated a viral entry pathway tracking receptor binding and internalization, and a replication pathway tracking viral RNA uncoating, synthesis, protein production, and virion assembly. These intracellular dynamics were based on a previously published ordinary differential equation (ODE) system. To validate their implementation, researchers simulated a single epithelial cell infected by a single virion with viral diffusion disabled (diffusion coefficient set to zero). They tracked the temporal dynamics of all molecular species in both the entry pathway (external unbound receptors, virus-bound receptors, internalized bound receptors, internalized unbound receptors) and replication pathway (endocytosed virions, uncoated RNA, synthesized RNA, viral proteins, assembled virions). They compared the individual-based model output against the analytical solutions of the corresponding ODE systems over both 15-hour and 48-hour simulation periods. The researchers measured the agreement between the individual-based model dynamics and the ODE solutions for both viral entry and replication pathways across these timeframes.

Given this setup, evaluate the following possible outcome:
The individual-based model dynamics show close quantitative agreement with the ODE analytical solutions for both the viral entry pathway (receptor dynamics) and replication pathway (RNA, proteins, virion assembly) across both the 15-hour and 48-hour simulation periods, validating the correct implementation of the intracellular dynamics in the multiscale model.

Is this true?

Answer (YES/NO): YES